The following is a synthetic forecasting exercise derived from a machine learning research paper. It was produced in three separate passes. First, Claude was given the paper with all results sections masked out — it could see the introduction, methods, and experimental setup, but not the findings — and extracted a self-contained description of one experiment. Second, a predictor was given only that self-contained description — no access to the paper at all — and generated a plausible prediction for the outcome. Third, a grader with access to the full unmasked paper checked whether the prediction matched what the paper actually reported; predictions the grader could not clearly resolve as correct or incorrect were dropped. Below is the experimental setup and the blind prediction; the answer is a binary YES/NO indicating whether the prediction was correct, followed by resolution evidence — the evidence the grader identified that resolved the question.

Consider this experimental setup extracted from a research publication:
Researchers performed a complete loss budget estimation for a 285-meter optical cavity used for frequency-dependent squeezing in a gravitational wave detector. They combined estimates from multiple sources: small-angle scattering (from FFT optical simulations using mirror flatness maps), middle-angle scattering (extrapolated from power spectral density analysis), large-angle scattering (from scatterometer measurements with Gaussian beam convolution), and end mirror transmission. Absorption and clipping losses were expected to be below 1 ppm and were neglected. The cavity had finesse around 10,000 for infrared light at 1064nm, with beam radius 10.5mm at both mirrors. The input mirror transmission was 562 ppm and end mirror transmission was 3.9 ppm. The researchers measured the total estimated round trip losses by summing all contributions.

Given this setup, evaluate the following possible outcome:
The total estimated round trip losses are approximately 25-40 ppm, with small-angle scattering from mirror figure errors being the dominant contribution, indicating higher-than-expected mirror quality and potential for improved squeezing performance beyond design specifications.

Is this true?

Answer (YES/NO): NO